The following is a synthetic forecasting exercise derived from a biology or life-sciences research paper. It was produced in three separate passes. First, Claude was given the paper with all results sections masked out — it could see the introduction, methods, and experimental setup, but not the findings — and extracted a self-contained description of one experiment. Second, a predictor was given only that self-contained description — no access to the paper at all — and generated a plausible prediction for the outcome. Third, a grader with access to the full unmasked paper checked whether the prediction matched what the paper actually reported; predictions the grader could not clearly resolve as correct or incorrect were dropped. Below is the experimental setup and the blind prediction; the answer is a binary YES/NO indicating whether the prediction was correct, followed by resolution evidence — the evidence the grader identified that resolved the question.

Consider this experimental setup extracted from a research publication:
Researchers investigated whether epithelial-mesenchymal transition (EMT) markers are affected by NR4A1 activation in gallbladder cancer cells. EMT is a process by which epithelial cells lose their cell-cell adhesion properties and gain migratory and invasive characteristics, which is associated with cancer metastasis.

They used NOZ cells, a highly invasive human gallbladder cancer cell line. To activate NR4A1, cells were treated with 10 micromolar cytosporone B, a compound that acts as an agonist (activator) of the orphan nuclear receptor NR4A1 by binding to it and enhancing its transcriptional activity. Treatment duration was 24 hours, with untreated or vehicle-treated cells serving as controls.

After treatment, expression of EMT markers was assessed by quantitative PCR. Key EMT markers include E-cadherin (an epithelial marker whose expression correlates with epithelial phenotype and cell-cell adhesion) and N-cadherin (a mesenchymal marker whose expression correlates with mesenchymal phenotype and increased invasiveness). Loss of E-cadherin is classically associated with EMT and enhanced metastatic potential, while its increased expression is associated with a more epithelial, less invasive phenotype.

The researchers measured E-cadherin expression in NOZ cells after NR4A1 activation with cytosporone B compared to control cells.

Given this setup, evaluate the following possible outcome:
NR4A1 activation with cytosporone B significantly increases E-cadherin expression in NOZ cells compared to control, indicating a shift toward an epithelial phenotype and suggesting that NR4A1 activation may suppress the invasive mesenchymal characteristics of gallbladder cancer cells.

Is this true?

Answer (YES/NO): YES